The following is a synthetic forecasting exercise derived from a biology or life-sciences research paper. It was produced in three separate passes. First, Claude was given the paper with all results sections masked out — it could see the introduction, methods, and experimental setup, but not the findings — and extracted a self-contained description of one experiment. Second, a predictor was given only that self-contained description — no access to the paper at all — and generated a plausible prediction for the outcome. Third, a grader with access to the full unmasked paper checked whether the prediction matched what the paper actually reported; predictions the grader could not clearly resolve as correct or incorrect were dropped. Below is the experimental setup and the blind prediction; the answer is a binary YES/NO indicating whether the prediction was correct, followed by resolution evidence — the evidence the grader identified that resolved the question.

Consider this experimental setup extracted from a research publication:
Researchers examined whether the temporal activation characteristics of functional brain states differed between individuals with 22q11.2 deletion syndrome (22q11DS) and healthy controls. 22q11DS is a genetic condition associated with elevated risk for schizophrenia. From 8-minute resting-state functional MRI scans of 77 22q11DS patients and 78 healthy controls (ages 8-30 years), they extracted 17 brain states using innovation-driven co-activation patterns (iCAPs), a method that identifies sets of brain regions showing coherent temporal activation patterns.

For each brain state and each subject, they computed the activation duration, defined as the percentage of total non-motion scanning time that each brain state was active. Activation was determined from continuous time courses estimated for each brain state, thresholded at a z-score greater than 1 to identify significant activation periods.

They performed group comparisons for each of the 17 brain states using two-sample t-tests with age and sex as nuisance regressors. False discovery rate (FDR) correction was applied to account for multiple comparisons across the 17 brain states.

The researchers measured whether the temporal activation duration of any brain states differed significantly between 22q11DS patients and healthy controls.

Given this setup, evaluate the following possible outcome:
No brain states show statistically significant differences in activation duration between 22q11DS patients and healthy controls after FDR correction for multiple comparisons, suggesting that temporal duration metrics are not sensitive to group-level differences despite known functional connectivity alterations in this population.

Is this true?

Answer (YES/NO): NO